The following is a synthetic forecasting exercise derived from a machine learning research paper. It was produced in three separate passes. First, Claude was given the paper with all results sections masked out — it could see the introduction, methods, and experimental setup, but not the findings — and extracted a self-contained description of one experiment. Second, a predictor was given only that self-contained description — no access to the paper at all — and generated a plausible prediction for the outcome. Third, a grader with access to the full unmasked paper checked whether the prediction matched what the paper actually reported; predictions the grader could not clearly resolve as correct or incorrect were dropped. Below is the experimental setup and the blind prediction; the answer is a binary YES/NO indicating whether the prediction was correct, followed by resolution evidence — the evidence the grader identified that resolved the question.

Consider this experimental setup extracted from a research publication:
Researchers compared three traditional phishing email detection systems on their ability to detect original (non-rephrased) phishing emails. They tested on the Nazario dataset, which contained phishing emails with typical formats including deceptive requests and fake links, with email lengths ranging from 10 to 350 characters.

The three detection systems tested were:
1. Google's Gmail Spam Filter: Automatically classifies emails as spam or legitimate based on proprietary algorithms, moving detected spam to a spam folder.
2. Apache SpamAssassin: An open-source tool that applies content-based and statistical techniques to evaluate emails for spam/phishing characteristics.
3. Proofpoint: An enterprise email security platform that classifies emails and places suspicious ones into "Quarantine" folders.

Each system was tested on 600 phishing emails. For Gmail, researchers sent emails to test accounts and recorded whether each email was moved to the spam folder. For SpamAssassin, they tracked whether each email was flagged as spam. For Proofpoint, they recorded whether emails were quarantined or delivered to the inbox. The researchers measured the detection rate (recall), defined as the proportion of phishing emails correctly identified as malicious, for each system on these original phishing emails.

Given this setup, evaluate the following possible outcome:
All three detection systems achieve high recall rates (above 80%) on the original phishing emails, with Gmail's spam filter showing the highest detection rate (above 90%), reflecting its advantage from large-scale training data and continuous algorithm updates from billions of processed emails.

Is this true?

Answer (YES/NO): NO